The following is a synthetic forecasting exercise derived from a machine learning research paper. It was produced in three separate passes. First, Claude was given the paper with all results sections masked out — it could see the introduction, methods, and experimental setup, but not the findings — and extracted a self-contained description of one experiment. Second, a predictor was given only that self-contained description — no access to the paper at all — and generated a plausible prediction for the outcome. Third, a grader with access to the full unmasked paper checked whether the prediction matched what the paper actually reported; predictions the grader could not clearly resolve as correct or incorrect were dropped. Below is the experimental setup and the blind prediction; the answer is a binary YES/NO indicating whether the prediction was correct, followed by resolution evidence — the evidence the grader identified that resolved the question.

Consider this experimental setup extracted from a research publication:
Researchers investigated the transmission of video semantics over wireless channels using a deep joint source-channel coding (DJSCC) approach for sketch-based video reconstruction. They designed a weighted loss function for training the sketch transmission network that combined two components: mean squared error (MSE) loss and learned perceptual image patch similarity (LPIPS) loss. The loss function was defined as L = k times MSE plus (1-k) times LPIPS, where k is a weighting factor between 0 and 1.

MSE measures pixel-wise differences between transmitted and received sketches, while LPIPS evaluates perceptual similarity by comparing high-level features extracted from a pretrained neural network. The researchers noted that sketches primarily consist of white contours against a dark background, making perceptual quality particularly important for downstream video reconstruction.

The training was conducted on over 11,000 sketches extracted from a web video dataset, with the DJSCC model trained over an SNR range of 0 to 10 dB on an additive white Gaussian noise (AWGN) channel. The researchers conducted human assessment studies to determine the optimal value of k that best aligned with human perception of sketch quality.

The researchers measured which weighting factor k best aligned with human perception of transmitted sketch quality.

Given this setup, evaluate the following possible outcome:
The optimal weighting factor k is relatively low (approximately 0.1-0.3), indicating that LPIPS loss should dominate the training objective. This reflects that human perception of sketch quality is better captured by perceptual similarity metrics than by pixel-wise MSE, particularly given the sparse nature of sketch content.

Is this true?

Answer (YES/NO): YES